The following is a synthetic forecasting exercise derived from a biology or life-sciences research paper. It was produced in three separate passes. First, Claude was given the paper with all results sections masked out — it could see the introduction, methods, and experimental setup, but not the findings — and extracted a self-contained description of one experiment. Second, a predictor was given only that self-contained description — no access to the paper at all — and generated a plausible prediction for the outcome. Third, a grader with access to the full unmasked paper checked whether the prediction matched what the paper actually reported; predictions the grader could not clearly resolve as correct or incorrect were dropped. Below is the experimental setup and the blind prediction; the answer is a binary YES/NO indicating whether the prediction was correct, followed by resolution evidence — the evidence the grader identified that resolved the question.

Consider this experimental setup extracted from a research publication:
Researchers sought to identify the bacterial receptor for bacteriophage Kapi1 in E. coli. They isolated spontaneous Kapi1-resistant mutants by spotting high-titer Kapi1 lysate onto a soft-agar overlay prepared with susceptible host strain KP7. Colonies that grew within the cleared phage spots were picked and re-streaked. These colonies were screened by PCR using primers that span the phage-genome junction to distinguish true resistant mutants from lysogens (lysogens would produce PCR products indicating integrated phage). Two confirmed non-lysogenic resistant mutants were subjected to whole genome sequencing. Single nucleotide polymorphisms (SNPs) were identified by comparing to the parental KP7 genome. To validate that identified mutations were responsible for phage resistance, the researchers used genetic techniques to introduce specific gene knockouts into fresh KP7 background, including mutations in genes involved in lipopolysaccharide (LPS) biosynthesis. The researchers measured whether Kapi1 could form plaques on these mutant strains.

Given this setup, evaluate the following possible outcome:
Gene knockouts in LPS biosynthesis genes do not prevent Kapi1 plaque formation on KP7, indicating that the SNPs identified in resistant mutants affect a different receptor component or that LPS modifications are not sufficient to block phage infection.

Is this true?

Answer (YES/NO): NO